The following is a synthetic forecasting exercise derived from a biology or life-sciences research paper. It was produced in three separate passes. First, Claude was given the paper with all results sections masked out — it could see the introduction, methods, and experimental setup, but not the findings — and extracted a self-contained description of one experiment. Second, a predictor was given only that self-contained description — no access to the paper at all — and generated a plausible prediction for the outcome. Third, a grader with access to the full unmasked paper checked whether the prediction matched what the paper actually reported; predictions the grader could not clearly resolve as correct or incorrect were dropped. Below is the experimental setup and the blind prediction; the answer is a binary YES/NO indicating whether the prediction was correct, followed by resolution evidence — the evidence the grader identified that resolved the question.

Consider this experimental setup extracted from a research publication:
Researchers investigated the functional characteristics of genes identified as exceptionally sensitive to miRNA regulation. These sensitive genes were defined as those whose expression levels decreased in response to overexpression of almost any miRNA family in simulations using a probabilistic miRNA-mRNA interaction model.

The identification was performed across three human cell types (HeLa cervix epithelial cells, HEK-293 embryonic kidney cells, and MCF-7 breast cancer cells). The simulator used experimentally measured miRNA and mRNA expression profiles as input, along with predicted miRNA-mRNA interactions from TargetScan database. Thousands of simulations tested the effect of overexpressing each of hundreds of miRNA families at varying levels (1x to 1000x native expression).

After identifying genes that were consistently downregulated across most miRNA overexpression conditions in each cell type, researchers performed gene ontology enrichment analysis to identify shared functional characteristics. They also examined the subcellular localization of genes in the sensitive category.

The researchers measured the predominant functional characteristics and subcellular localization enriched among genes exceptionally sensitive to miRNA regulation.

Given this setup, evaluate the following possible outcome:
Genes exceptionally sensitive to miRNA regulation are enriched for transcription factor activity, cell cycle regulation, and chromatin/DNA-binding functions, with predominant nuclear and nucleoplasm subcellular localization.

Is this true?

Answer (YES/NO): NO